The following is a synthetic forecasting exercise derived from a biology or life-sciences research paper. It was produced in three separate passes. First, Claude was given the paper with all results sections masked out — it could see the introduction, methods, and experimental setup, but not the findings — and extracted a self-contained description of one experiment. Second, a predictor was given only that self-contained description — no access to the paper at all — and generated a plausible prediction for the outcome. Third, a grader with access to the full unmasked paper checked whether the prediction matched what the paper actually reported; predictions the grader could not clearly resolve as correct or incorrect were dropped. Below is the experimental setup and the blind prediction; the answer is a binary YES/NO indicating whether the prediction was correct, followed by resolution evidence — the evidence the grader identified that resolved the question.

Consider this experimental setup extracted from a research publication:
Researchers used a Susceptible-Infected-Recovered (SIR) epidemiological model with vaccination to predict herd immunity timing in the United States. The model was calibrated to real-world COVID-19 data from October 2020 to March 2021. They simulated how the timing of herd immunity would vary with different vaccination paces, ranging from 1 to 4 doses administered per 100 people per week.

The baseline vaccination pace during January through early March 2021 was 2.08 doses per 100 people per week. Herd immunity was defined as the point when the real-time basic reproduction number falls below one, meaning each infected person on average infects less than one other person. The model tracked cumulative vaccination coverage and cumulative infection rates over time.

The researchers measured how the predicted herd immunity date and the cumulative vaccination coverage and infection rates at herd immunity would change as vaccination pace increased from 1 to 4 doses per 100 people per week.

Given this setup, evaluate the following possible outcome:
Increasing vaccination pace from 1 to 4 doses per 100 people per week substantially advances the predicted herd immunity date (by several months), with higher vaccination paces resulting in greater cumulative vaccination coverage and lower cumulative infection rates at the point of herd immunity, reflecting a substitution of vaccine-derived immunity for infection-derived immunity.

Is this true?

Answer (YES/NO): YES